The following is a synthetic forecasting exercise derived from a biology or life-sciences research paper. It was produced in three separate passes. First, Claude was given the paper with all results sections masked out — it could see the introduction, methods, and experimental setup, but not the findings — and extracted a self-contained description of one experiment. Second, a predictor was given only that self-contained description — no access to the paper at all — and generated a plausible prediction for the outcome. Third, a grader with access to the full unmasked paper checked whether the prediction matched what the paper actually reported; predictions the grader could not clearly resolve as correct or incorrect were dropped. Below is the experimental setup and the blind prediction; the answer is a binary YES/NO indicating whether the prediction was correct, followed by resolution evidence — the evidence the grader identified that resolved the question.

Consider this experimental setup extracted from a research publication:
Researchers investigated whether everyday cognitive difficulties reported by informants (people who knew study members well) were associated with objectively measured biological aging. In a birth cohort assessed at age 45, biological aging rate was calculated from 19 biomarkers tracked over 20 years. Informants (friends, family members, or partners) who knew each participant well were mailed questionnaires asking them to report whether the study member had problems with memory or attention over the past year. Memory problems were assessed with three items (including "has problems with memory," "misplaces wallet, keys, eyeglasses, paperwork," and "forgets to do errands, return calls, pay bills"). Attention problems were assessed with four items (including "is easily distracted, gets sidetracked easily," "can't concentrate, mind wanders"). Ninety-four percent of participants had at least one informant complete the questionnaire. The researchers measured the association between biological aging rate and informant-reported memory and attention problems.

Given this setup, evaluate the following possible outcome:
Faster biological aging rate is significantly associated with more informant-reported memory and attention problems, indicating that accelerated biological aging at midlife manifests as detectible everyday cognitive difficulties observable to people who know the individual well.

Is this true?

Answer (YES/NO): YES